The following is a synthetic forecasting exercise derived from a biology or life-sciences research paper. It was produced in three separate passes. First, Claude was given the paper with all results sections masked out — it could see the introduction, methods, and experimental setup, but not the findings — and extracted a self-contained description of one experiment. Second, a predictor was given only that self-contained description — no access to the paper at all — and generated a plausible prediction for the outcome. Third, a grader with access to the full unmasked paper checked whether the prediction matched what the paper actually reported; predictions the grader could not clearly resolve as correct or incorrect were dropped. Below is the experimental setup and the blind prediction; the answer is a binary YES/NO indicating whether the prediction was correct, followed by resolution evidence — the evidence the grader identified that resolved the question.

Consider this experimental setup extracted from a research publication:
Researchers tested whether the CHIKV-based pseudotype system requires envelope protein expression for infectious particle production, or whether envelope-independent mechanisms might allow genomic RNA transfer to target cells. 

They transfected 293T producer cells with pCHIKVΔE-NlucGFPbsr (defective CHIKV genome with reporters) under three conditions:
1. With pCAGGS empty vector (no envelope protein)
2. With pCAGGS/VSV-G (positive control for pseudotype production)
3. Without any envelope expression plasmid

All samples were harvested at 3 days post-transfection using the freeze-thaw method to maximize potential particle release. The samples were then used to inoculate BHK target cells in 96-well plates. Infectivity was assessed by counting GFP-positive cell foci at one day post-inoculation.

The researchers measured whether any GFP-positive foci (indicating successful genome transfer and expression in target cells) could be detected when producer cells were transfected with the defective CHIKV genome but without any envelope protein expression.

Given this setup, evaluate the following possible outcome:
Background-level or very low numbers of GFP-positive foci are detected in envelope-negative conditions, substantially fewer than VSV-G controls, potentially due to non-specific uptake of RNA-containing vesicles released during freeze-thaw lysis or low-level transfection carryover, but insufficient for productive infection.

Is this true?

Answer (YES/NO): NO